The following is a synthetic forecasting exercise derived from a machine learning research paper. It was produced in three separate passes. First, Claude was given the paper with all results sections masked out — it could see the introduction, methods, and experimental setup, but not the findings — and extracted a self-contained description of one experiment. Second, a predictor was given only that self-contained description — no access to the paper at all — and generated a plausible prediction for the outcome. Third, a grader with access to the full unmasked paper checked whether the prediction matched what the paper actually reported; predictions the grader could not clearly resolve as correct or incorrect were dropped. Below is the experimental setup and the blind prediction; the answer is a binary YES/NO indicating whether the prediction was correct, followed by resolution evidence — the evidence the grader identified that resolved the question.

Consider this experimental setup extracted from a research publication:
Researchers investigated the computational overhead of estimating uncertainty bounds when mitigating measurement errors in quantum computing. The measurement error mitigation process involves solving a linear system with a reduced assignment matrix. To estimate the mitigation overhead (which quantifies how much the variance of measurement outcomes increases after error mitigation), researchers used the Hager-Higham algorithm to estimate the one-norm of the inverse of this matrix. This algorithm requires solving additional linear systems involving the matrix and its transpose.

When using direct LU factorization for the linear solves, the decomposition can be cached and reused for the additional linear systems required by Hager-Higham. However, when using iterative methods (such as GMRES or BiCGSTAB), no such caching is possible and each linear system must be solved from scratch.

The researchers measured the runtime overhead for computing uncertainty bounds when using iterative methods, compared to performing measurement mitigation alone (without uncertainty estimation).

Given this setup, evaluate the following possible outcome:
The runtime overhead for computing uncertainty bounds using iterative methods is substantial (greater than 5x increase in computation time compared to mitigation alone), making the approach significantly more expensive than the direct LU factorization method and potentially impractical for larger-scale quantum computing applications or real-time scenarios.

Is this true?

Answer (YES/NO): NO